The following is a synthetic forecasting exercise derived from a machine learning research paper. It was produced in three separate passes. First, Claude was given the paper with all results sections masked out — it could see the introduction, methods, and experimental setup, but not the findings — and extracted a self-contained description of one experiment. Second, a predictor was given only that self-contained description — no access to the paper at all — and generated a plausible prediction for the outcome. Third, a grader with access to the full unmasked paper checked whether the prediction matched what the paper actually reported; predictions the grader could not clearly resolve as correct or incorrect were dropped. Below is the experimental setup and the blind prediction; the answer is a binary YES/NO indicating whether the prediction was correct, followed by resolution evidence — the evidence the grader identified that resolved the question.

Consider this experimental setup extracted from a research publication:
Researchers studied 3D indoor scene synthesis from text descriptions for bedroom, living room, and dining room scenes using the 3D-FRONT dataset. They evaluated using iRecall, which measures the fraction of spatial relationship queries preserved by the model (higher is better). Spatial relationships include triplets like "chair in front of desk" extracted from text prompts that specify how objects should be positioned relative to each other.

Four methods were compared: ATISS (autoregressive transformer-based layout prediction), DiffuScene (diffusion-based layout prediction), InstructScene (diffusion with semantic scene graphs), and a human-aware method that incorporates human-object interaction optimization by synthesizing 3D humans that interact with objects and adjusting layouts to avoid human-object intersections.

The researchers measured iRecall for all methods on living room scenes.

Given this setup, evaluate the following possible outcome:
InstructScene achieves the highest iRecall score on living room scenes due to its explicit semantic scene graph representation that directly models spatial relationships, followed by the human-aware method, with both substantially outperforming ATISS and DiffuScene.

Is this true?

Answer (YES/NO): NO